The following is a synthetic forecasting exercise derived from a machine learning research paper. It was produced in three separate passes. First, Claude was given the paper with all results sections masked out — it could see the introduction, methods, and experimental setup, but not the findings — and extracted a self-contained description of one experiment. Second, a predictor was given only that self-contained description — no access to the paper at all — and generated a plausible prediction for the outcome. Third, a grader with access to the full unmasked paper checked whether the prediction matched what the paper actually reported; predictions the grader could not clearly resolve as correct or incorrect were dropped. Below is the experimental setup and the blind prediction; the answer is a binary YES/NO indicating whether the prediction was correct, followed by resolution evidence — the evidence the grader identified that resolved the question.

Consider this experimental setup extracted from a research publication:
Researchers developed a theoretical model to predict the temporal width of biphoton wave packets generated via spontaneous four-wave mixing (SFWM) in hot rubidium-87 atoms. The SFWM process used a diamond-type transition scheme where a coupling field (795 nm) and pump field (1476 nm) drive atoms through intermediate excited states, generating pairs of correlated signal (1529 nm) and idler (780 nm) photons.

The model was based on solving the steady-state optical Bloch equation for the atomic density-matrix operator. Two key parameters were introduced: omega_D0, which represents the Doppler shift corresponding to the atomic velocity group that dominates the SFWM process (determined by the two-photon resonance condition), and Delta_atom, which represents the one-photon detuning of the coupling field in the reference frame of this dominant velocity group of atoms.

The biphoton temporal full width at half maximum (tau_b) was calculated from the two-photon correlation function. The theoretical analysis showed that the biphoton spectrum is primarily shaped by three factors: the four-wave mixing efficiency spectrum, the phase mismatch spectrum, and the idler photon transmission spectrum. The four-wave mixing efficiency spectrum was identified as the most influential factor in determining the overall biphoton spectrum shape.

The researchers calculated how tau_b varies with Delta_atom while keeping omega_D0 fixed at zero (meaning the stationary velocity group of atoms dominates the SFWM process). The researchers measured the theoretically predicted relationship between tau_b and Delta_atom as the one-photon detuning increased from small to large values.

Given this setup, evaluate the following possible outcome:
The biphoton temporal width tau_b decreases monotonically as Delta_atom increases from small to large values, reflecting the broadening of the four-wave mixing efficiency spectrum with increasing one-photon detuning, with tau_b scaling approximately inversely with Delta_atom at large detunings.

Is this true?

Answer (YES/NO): NO